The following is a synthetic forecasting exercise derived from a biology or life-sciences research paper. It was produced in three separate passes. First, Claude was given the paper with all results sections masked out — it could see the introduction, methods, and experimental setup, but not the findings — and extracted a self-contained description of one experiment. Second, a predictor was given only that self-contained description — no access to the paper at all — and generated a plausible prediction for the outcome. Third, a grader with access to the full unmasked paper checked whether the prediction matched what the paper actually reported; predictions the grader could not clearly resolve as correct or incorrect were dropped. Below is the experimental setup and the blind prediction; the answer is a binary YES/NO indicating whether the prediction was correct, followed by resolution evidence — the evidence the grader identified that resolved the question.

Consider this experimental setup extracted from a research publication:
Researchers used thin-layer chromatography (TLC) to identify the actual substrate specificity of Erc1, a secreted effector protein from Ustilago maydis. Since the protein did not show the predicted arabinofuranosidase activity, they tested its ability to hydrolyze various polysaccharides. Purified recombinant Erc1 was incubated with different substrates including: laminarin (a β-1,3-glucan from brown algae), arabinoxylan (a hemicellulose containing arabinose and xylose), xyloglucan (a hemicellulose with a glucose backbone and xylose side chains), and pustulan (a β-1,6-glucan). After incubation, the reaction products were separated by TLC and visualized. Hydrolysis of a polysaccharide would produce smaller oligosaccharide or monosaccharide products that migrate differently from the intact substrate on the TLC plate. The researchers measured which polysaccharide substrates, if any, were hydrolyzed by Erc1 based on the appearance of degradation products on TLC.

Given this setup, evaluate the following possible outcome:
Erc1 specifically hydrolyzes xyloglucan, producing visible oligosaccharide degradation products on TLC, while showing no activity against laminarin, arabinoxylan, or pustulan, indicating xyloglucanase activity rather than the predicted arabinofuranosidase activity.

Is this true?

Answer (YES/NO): NO